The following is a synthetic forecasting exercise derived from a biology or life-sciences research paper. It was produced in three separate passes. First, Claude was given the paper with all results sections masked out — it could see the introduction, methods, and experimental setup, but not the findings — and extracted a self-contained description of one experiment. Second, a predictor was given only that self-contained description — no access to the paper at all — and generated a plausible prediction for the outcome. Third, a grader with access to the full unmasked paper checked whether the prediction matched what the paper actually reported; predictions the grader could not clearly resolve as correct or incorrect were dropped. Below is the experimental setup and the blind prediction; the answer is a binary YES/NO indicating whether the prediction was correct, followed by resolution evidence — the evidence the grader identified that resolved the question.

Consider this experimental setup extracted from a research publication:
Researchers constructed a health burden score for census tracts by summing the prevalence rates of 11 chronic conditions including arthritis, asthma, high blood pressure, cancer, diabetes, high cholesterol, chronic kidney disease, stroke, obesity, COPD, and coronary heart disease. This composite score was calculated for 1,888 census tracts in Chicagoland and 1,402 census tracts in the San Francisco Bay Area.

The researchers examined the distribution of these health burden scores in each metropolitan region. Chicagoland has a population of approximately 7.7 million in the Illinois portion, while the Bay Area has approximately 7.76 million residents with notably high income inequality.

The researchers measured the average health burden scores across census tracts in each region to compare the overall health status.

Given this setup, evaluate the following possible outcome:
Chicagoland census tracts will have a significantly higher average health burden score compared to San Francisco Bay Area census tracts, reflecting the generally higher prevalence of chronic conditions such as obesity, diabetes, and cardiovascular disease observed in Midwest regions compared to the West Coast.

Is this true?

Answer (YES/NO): YES